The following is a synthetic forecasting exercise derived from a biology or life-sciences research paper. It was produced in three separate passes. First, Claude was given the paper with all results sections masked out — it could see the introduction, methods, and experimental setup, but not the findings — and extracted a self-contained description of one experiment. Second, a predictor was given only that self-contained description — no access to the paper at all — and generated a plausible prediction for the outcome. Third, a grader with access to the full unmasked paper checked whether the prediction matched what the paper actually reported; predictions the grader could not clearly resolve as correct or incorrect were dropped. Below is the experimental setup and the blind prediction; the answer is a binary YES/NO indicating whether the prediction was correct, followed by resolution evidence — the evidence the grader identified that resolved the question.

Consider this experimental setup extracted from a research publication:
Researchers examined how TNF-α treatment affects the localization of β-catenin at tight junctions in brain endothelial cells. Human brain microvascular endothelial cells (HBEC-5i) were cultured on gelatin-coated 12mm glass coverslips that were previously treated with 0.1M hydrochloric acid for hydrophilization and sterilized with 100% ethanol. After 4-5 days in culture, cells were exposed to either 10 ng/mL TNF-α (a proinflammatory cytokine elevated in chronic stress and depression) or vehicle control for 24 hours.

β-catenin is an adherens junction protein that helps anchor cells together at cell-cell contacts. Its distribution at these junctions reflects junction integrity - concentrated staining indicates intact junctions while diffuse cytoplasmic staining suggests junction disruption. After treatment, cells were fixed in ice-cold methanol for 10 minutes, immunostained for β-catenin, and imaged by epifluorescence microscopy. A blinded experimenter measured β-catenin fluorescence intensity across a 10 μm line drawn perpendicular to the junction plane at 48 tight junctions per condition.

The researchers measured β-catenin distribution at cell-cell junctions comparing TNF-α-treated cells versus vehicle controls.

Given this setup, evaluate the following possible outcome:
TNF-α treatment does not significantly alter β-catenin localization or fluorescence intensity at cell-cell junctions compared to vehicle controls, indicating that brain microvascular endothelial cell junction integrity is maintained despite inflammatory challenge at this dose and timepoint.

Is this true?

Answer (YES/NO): NO